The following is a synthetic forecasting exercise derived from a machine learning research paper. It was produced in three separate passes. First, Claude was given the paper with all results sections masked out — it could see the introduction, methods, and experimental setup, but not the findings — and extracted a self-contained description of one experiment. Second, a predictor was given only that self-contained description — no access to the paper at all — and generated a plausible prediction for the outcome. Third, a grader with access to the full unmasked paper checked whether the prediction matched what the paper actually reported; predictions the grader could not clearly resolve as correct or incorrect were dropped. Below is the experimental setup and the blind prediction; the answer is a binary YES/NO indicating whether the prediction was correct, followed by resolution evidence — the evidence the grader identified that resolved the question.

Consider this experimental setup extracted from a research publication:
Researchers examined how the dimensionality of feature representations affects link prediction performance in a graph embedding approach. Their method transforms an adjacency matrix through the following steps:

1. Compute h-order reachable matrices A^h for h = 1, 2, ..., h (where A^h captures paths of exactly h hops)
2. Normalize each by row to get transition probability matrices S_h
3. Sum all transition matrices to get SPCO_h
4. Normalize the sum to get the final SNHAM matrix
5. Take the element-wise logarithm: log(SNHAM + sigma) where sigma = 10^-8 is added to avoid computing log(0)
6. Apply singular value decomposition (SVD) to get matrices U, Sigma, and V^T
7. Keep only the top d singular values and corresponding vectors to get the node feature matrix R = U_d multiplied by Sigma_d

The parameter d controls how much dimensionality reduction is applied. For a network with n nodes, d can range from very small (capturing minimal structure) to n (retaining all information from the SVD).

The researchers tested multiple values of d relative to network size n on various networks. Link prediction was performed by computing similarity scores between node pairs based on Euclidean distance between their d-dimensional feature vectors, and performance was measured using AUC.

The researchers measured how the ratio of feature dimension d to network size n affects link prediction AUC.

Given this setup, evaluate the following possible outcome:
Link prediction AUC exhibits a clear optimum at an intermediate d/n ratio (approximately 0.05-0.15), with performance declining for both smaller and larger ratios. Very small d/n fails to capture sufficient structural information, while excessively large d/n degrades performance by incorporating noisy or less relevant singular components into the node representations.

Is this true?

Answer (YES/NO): NO